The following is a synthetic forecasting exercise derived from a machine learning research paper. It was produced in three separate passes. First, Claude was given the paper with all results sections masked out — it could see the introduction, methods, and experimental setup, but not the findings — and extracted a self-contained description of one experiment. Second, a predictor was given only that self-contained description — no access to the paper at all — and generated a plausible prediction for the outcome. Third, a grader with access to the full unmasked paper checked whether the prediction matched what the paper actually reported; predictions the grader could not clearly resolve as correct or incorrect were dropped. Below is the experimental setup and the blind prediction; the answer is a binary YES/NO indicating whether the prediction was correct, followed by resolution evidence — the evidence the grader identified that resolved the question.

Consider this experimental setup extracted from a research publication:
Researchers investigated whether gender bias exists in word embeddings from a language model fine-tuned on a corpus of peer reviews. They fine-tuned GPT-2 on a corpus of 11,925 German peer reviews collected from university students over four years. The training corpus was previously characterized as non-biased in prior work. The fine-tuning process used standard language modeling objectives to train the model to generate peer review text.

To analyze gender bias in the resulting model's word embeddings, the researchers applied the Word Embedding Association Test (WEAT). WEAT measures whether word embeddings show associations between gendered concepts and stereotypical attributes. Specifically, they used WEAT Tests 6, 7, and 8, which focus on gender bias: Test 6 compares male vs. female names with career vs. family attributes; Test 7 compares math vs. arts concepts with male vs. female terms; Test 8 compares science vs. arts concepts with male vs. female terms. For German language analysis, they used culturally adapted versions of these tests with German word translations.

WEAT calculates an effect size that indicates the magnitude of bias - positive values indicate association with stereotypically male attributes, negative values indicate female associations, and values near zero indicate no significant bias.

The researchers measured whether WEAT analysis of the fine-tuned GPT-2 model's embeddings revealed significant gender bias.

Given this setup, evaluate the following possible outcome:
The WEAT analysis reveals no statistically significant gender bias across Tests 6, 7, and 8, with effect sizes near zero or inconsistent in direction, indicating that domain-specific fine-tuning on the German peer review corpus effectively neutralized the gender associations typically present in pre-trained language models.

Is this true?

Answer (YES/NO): NO